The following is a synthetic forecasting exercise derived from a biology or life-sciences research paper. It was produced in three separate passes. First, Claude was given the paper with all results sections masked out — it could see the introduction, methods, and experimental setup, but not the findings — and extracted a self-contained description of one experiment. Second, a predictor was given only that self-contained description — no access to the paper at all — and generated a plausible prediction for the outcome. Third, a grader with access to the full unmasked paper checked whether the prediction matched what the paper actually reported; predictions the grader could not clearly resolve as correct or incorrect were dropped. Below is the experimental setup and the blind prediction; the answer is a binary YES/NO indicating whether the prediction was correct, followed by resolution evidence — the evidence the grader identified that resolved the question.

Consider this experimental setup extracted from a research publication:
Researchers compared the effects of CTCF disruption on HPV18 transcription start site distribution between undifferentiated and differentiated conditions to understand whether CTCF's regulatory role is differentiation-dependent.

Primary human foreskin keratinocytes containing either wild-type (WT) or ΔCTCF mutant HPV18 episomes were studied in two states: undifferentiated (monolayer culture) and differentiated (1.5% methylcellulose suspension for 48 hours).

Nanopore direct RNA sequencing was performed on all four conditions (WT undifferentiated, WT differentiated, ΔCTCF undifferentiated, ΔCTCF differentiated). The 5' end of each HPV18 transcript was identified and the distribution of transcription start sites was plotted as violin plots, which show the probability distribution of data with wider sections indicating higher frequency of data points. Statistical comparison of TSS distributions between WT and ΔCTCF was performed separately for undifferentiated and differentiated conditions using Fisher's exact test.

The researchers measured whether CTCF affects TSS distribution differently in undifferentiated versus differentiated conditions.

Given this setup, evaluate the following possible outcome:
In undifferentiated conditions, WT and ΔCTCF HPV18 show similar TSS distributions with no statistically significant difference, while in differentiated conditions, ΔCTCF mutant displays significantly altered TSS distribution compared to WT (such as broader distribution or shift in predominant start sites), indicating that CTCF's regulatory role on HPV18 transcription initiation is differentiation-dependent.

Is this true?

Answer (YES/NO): YES